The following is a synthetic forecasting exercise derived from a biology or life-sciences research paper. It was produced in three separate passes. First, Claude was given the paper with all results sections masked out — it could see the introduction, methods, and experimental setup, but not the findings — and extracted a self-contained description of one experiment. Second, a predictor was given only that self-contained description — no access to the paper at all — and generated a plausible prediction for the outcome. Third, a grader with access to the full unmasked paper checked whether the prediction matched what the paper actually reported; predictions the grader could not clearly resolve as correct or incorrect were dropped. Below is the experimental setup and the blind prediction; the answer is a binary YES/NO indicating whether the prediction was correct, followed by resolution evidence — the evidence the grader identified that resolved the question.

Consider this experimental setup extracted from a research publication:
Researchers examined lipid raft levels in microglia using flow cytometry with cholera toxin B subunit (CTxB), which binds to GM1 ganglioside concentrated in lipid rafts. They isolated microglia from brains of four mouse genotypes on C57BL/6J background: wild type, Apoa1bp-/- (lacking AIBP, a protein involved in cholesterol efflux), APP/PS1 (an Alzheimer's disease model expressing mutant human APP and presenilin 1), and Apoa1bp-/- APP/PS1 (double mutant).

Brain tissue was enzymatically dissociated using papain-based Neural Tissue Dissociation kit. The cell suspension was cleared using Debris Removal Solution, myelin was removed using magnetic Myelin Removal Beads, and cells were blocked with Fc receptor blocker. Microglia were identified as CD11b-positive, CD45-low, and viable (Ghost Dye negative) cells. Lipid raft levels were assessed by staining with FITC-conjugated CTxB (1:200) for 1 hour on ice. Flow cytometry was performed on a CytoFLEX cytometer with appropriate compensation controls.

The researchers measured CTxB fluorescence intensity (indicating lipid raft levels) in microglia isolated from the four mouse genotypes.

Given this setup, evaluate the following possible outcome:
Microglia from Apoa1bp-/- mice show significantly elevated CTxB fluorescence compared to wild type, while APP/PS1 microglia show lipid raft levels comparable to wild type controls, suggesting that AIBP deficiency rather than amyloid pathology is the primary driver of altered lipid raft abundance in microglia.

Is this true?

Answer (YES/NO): NO